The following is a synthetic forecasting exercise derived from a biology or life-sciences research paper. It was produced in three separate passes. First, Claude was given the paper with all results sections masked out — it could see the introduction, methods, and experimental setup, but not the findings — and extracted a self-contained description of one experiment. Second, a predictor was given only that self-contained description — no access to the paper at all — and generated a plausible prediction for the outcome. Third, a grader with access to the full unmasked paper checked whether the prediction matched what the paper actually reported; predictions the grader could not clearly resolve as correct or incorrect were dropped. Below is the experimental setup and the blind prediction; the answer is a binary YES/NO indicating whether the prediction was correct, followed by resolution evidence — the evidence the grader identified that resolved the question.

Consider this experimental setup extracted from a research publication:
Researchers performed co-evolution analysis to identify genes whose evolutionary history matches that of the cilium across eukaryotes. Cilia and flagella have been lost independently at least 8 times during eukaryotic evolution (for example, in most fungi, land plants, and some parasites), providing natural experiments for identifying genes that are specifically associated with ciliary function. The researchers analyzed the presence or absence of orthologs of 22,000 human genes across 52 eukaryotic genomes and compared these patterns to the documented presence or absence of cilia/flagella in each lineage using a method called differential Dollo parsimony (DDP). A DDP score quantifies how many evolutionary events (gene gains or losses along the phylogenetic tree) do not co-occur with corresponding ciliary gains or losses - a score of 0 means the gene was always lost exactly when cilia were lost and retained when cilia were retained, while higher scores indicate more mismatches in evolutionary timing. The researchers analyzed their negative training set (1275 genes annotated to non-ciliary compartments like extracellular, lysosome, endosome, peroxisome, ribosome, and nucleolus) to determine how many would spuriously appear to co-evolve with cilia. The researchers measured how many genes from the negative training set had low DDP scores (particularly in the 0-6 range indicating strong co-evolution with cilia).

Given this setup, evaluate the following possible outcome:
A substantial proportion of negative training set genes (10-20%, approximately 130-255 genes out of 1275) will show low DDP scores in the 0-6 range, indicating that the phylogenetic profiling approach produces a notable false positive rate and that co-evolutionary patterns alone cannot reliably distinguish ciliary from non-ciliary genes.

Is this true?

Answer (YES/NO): NO